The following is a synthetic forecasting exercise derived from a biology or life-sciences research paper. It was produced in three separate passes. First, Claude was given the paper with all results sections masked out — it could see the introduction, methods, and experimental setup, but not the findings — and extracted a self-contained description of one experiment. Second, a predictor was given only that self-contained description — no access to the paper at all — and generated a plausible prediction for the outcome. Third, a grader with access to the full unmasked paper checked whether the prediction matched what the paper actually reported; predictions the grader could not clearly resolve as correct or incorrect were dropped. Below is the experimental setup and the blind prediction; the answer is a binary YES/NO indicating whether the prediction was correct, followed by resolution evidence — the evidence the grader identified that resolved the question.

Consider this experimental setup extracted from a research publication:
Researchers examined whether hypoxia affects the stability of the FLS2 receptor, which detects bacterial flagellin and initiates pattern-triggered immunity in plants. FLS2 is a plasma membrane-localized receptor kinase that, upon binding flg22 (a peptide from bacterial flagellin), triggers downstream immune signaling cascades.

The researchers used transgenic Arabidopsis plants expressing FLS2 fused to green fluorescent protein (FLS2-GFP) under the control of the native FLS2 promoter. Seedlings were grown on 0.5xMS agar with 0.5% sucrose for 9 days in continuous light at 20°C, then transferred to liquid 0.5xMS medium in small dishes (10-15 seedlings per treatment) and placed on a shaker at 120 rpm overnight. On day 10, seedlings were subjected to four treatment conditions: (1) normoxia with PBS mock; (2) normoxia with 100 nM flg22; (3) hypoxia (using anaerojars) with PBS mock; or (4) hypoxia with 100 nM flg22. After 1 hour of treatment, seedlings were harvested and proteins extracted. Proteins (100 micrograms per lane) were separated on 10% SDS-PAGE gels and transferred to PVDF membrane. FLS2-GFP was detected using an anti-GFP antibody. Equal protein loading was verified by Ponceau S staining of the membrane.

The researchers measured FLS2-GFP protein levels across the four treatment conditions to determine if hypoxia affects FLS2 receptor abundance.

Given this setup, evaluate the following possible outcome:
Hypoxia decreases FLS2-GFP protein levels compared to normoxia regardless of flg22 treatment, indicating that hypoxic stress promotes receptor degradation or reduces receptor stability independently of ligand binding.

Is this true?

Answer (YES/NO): NO